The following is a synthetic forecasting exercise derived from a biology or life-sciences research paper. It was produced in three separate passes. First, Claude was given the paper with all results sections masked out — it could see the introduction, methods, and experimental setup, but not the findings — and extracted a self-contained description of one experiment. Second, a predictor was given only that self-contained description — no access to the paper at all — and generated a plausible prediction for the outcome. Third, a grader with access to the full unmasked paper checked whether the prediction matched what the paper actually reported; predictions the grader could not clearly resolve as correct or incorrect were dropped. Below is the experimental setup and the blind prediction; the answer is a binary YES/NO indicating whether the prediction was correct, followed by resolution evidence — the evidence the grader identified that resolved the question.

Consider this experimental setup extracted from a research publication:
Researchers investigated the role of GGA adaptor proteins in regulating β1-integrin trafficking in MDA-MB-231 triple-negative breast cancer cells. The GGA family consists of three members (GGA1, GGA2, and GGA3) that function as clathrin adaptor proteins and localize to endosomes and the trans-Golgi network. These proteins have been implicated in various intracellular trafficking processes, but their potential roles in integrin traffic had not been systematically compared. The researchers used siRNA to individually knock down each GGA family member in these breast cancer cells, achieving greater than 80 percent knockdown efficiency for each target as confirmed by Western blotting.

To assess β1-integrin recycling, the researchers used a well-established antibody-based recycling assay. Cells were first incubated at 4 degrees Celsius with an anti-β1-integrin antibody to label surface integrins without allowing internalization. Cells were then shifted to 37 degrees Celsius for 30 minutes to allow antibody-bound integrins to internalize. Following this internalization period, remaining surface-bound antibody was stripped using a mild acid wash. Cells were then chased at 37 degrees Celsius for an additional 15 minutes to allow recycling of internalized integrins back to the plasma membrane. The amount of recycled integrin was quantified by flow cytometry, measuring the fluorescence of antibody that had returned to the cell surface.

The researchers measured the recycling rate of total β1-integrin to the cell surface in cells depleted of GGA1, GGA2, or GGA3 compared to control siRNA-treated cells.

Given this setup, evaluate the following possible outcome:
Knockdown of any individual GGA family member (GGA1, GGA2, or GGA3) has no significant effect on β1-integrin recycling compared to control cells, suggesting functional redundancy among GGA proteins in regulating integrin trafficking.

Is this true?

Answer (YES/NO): NO